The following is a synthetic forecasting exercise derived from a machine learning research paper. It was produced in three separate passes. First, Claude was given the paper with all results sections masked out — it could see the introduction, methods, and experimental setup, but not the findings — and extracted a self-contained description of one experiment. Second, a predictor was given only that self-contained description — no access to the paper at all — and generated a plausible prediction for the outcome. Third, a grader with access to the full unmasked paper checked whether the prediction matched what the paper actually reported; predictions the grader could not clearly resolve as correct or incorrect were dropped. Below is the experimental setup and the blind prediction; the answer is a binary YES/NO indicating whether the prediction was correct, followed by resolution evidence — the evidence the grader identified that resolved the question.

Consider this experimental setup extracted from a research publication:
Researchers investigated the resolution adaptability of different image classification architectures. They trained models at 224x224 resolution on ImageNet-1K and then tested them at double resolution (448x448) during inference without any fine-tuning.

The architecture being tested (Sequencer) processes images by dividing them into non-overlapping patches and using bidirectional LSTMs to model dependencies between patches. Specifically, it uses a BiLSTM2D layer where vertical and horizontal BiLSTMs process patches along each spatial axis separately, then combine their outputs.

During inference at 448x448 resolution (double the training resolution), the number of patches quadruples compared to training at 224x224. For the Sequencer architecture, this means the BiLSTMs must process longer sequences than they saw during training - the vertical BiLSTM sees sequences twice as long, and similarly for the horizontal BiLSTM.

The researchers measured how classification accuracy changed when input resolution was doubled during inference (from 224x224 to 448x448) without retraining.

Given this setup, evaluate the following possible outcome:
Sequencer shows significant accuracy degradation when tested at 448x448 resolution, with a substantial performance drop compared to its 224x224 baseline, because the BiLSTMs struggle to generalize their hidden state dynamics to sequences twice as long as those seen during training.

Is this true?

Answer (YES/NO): NO